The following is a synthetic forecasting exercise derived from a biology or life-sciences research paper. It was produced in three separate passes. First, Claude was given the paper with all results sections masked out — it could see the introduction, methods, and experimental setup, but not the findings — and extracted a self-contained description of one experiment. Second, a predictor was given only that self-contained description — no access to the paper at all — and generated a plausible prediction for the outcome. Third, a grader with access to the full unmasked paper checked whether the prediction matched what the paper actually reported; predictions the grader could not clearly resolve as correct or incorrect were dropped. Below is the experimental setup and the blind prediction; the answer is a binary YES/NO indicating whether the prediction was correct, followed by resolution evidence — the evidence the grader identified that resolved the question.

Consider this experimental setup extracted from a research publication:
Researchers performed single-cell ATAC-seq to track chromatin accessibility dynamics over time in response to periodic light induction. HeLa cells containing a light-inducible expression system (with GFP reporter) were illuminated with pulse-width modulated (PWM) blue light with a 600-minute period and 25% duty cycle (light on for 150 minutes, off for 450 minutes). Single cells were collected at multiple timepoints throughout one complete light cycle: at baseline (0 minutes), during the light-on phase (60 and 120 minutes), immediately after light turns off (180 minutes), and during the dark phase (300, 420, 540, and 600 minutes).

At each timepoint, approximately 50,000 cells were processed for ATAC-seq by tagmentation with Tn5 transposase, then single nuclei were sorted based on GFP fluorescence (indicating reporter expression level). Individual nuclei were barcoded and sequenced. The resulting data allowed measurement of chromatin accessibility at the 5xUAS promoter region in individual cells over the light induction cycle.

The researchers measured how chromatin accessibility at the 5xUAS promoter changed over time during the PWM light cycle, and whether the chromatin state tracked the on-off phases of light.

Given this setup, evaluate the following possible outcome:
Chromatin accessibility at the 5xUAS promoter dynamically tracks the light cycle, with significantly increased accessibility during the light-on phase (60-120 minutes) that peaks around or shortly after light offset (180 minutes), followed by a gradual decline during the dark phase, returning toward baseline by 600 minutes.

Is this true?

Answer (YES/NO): NO